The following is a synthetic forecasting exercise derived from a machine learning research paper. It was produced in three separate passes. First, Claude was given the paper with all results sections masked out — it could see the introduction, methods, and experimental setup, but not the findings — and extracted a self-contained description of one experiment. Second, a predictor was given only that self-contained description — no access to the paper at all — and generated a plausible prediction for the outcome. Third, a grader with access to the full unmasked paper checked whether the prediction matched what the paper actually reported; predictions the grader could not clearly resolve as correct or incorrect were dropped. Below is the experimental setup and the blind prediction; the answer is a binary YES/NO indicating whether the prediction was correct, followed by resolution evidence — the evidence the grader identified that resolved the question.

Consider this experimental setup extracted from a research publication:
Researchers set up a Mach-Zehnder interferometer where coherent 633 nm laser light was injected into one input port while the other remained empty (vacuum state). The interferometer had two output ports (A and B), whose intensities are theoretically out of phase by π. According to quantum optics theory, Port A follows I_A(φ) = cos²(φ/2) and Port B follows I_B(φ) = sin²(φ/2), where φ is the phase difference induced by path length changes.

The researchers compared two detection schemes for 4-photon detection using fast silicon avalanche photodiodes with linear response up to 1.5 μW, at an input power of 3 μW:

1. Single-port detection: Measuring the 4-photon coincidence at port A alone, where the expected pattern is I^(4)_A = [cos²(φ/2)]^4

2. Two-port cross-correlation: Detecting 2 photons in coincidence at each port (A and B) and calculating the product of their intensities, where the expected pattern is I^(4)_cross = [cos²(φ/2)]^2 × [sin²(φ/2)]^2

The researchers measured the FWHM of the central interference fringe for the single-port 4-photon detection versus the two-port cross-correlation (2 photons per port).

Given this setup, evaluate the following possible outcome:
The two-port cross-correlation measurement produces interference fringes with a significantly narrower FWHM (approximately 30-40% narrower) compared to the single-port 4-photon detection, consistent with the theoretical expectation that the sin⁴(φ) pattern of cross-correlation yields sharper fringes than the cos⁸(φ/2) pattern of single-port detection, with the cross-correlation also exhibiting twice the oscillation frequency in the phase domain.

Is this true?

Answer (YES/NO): NO